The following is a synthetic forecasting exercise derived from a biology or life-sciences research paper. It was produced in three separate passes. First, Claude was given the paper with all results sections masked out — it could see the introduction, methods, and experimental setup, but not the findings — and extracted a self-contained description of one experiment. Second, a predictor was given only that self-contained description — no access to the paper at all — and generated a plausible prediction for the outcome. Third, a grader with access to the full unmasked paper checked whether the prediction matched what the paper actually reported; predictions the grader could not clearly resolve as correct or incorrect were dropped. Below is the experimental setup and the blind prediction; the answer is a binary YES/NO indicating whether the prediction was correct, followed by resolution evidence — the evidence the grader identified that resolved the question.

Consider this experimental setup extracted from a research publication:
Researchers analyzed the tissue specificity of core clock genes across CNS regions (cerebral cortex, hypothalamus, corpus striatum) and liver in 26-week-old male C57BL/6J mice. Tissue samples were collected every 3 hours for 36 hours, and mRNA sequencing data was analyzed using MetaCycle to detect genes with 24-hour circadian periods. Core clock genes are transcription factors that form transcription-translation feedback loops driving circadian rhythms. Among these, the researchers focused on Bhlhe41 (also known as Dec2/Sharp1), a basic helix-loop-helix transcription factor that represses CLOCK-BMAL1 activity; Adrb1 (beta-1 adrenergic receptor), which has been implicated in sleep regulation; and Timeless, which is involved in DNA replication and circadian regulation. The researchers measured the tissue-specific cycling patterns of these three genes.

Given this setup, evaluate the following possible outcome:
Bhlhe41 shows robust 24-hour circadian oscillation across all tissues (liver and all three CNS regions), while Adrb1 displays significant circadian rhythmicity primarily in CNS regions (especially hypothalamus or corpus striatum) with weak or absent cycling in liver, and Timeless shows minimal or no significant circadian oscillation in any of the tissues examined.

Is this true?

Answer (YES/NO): NO